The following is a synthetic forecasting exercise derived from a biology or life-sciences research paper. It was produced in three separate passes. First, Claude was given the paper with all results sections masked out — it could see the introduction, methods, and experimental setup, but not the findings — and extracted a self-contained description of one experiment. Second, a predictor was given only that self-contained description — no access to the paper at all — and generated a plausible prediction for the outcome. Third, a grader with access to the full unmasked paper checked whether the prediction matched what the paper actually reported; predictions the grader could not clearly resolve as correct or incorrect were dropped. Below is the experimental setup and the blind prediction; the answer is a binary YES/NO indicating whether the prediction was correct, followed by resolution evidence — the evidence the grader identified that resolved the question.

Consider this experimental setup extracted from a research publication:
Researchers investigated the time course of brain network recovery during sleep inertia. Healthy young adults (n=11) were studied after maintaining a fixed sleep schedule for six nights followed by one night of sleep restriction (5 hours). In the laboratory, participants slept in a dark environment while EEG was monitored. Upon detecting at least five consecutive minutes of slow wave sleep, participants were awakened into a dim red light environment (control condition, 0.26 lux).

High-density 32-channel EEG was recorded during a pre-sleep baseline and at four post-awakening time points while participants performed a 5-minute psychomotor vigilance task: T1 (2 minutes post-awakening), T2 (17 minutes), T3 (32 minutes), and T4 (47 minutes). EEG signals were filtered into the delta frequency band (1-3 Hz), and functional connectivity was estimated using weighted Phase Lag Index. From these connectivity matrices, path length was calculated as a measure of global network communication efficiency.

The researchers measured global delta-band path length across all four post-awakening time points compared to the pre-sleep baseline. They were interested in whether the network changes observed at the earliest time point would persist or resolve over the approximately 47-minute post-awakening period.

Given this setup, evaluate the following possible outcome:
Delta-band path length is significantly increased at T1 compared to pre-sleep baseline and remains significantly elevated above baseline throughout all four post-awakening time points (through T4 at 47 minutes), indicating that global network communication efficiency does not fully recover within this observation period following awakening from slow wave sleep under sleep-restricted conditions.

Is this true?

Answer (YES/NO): NO